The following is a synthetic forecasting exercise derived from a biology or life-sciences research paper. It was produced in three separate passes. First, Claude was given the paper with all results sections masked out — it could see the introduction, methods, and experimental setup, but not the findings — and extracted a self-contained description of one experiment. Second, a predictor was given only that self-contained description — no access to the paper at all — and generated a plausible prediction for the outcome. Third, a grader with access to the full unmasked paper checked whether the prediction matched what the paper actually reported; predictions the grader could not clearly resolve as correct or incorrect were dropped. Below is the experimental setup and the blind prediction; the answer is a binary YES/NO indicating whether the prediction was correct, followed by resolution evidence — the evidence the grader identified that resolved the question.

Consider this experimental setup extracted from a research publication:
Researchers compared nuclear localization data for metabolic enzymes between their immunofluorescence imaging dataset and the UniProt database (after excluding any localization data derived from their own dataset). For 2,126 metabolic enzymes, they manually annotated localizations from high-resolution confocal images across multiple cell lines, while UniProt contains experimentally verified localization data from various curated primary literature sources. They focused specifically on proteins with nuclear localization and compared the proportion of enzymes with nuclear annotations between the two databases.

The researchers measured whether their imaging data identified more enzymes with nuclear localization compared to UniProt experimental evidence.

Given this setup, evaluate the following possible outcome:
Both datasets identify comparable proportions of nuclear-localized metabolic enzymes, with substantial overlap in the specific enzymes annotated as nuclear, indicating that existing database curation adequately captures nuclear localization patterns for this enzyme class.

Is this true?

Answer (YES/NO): NO